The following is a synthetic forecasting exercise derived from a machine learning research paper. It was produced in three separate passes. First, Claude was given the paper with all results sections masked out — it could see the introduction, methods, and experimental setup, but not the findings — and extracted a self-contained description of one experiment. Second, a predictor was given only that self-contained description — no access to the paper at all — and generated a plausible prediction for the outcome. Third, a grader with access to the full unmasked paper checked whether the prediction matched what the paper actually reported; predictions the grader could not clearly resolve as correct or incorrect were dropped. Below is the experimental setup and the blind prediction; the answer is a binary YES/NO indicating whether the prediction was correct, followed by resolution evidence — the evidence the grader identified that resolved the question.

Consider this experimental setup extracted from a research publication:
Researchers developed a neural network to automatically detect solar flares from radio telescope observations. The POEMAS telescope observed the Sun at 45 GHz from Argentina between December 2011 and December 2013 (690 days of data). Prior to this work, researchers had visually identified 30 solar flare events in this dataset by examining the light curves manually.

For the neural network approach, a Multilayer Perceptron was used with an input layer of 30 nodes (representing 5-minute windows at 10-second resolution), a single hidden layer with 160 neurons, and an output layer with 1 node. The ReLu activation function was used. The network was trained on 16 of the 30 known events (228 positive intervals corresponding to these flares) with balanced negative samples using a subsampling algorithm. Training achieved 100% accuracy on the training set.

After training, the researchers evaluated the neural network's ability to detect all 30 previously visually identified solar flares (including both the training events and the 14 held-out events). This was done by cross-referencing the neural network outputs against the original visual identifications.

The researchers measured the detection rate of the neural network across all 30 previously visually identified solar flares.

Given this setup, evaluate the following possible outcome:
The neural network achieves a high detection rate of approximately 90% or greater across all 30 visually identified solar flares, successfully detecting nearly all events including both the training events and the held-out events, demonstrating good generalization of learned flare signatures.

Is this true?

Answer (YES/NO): NO